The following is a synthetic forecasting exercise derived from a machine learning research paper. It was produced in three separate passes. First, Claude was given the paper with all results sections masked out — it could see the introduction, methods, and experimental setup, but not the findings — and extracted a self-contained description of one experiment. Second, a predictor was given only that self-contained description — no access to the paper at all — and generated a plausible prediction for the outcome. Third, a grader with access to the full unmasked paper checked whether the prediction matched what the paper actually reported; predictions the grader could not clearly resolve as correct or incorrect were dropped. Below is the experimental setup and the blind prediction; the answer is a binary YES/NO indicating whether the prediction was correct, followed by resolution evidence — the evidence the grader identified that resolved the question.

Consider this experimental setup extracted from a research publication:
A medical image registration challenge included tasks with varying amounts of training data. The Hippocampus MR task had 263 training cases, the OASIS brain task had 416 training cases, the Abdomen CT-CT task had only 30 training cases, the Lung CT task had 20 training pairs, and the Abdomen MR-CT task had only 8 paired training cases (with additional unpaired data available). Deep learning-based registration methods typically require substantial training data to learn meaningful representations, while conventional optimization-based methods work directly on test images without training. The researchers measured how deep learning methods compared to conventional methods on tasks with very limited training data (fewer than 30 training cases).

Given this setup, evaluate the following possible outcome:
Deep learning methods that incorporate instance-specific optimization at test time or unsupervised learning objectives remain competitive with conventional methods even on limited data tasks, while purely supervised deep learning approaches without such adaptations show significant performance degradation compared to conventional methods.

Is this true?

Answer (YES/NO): YES